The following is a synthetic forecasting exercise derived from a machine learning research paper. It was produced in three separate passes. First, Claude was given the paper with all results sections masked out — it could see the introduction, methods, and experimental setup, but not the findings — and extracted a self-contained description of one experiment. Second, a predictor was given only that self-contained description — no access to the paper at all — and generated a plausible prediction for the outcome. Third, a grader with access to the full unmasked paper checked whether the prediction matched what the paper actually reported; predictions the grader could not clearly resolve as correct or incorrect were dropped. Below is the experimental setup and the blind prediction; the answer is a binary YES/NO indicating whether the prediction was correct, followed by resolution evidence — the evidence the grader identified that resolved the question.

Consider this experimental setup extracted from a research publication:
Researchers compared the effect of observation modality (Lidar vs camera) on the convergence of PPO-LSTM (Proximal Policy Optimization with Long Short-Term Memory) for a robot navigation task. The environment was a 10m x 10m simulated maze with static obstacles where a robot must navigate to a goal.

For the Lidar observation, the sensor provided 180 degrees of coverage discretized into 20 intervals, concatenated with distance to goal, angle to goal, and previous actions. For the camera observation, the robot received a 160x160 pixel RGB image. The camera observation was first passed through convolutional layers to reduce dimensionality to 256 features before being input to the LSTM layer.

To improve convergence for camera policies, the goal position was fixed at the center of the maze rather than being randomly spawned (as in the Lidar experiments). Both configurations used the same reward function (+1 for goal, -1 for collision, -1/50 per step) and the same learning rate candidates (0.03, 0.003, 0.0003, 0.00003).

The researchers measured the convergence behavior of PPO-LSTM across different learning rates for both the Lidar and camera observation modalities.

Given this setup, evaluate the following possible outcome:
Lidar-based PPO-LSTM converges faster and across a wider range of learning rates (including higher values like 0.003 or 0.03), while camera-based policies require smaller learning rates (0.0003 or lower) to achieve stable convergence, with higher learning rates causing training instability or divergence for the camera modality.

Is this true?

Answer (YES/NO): NO